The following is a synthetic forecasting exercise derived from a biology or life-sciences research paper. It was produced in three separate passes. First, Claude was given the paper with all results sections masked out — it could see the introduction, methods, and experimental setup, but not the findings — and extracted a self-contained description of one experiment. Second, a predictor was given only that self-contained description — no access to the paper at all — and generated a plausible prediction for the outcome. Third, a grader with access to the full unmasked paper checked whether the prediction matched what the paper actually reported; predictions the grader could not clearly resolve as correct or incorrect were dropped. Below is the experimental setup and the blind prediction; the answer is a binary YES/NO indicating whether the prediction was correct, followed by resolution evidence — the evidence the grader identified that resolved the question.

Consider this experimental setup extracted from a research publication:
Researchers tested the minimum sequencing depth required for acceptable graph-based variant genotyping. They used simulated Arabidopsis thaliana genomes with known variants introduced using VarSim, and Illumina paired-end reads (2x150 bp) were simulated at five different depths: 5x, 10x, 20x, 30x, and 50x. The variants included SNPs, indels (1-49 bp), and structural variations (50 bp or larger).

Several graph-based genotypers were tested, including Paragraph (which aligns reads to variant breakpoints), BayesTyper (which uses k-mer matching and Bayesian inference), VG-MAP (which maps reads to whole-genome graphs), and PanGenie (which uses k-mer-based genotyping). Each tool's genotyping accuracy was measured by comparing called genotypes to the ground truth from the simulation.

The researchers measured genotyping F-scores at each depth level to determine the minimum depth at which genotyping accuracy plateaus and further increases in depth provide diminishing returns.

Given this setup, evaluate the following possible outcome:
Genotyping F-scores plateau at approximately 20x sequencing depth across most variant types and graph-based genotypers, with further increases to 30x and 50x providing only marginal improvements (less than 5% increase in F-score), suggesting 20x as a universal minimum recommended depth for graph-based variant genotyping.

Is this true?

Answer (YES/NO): NO